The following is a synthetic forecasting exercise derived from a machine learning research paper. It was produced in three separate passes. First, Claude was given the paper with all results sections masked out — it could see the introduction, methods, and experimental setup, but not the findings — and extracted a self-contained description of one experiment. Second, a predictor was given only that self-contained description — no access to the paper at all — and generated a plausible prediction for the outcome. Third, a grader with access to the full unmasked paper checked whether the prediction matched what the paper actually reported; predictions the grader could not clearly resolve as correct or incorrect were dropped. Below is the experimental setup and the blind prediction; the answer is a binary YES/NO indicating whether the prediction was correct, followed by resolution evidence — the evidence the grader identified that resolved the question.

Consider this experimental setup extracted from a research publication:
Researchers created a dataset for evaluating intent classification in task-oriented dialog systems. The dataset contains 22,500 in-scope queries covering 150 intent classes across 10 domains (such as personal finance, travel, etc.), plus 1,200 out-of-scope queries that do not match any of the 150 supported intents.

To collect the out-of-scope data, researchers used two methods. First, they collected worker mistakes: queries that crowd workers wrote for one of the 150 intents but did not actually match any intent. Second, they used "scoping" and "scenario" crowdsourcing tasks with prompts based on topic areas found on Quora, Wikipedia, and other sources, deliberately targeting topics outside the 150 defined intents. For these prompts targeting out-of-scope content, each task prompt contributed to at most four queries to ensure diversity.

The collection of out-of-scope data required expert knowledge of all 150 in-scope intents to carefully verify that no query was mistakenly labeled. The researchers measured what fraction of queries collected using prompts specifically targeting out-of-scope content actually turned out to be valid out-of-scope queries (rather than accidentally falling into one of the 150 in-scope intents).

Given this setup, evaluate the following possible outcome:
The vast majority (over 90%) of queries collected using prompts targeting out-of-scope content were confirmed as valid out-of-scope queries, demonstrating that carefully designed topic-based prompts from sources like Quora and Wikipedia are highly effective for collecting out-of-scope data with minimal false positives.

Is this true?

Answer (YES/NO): NO